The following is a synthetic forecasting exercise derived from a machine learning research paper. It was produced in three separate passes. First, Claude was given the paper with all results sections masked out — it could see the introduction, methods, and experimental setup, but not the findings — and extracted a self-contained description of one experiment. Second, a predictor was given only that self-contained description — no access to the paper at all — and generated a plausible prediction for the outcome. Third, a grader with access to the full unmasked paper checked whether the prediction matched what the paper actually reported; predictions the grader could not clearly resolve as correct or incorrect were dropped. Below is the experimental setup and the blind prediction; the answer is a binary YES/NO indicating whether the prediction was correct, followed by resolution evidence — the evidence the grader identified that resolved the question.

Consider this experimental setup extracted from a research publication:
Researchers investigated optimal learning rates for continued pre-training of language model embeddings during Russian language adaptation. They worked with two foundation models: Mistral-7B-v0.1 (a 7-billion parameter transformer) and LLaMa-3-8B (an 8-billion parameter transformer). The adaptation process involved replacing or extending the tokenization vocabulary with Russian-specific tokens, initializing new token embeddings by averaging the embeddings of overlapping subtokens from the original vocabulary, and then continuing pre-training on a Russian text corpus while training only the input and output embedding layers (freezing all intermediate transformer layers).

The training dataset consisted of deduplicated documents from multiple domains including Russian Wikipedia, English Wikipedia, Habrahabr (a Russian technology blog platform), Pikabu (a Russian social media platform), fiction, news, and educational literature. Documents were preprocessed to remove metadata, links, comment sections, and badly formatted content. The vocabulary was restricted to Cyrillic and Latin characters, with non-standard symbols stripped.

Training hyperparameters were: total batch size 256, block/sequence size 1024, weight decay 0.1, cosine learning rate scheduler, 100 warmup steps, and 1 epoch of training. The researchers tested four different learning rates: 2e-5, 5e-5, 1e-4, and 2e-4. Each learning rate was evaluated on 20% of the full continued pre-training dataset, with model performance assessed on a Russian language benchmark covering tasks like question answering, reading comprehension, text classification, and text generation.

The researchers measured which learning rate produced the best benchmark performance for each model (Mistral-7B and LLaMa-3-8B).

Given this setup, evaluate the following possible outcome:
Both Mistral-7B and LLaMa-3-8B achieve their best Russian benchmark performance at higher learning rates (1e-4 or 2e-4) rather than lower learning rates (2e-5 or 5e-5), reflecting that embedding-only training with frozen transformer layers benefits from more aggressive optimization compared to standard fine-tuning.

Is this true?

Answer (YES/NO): YES